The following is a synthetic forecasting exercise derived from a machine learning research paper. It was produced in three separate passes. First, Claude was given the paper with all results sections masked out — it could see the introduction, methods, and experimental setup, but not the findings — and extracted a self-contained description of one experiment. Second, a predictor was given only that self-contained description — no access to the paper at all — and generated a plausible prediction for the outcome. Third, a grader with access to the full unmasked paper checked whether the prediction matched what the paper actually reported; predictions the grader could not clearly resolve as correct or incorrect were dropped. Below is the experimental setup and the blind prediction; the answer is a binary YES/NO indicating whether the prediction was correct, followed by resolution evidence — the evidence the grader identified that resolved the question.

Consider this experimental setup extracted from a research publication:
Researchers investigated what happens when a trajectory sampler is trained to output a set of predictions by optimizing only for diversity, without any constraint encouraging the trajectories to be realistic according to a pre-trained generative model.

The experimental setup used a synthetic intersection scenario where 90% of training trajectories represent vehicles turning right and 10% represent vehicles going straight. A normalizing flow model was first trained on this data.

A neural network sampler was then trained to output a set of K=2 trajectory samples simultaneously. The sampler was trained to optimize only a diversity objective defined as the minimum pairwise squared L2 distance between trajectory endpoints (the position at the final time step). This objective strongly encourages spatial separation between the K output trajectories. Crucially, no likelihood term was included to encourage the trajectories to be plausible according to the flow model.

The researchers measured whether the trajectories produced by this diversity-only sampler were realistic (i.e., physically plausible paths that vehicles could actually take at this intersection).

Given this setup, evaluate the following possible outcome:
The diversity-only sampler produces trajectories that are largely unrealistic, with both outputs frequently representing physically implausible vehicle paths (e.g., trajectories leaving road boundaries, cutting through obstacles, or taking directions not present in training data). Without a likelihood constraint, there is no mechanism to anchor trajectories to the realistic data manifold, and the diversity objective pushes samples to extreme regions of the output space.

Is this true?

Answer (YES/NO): NO